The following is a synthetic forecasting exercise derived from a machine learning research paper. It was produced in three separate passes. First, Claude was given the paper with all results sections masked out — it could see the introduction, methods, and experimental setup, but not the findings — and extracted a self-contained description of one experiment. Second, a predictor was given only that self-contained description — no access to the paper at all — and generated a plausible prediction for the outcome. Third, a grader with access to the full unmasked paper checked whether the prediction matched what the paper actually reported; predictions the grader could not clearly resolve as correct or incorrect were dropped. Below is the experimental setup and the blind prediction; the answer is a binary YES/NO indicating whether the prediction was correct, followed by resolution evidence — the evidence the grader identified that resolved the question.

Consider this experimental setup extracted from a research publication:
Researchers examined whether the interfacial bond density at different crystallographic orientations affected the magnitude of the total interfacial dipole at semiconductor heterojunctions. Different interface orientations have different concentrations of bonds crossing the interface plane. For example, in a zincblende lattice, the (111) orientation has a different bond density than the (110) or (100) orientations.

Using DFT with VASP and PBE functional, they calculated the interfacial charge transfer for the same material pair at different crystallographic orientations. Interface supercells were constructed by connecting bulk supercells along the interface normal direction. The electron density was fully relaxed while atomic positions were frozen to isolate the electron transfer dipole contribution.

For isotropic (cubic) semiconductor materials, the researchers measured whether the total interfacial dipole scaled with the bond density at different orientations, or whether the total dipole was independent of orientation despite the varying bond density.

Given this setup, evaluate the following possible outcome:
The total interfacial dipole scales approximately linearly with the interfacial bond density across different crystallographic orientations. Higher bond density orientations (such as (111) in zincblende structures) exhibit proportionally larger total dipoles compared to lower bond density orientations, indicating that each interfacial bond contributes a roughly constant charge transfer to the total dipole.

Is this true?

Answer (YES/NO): NO